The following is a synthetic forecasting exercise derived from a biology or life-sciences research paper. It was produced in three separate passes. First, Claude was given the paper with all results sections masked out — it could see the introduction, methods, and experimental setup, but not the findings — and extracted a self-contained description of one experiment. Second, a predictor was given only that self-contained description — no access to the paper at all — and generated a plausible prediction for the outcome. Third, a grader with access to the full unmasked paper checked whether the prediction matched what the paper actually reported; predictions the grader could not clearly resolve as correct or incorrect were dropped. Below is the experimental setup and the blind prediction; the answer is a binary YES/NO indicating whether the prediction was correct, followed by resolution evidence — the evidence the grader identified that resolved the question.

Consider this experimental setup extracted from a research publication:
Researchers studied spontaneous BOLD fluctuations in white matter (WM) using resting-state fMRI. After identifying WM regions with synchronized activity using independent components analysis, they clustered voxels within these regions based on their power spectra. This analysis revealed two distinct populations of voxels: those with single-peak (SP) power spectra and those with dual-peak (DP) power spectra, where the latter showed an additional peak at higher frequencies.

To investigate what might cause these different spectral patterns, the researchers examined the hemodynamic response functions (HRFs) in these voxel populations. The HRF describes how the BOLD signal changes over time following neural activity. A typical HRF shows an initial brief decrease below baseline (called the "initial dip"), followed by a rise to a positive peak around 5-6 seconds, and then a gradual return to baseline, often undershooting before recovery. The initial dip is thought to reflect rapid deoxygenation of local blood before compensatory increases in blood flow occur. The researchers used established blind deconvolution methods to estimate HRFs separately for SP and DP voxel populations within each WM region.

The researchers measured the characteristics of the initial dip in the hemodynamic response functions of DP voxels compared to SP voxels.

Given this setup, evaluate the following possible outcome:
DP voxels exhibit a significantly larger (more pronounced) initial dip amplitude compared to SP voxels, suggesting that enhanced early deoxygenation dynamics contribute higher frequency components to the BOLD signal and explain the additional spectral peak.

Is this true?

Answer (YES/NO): YES